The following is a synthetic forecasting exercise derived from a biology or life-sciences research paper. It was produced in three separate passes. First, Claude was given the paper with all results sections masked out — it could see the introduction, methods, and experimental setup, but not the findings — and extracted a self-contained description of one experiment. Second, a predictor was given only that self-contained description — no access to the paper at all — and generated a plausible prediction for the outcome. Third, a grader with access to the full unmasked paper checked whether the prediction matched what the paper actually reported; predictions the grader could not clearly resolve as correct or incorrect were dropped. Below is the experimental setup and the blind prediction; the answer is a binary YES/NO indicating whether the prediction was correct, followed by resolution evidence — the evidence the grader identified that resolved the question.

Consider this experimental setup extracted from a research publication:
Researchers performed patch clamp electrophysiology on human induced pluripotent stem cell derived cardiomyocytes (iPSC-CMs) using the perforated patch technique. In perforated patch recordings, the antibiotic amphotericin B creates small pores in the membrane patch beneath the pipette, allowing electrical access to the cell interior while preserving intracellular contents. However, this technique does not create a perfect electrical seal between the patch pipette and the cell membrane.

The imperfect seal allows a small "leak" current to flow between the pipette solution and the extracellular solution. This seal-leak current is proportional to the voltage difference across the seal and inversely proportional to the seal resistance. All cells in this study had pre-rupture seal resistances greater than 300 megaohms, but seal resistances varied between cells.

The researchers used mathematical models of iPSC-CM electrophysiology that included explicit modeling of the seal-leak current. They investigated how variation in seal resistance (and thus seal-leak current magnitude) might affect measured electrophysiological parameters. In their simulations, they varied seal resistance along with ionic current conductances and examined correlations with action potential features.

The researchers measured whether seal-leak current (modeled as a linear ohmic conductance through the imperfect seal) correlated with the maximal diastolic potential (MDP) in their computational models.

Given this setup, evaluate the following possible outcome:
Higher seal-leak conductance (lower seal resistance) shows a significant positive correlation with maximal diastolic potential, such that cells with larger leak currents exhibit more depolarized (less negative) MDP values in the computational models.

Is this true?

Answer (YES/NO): YES